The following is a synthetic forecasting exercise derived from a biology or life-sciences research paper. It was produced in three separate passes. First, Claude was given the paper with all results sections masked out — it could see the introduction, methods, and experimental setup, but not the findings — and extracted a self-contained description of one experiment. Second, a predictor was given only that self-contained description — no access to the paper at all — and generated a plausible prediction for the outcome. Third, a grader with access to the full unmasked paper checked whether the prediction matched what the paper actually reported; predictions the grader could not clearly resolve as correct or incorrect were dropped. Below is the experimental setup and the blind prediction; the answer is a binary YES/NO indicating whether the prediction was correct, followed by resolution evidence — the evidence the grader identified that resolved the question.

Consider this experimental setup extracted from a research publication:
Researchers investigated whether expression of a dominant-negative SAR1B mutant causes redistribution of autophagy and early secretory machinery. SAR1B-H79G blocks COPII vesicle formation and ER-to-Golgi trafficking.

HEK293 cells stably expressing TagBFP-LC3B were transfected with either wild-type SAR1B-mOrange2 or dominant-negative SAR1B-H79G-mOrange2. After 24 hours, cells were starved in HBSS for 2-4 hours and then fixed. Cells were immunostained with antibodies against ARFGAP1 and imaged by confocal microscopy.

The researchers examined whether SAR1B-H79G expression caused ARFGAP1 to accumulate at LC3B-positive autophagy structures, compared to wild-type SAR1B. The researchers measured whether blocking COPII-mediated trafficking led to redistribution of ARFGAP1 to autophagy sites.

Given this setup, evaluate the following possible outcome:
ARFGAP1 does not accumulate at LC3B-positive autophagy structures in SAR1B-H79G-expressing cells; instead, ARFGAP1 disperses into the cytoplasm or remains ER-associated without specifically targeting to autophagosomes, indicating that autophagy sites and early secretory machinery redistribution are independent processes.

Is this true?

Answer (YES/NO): NO